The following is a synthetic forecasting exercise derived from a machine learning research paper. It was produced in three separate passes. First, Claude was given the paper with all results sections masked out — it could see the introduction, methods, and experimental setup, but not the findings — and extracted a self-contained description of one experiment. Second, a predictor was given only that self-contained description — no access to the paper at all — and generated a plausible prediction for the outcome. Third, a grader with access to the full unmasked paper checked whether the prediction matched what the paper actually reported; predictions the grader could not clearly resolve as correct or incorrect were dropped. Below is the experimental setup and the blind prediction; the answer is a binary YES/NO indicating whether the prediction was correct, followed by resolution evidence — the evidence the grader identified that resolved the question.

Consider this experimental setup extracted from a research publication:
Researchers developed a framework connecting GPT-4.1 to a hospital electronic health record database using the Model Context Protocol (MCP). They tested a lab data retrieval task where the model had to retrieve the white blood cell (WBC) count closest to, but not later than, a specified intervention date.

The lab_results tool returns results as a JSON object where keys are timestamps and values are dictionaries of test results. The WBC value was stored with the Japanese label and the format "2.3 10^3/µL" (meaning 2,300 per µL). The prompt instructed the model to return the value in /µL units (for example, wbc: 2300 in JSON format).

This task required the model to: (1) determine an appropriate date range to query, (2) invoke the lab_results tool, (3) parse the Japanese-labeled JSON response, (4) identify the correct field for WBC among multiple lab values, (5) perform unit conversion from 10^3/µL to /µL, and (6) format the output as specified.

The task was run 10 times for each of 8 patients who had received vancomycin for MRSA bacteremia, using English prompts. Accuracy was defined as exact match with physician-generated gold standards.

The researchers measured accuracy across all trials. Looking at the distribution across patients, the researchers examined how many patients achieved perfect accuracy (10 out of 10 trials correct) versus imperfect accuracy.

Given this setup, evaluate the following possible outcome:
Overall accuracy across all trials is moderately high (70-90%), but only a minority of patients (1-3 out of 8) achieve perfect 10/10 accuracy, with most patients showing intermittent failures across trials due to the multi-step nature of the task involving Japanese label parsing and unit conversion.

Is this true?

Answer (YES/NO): NO